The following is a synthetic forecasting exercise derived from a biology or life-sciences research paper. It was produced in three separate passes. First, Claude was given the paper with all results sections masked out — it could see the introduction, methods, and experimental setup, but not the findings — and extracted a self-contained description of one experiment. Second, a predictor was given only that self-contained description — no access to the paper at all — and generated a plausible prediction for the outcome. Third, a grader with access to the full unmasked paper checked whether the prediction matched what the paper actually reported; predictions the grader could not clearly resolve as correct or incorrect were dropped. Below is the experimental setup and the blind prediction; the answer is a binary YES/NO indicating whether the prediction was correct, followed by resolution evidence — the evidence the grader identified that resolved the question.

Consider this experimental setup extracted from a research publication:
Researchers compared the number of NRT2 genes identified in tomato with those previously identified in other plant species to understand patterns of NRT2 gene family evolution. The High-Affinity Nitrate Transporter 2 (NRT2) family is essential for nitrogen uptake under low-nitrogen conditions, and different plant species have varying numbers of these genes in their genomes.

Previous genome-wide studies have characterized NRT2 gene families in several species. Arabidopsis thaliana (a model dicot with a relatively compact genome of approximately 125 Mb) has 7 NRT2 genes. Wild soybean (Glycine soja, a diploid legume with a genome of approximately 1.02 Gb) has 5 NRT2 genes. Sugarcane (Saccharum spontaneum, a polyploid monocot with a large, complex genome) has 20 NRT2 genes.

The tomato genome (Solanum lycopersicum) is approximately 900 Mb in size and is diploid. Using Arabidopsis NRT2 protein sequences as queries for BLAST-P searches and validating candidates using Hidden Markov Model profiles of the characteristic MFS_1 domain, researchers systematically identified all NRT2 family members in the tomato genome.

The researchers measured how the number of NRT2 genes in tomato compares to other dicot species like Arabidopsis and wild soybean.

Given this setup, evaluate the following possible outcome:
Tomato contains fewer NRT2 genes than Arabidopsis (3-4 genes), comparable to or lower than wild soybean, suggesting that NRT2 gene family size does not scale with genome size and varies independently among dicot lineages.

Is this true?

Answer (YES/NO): YES